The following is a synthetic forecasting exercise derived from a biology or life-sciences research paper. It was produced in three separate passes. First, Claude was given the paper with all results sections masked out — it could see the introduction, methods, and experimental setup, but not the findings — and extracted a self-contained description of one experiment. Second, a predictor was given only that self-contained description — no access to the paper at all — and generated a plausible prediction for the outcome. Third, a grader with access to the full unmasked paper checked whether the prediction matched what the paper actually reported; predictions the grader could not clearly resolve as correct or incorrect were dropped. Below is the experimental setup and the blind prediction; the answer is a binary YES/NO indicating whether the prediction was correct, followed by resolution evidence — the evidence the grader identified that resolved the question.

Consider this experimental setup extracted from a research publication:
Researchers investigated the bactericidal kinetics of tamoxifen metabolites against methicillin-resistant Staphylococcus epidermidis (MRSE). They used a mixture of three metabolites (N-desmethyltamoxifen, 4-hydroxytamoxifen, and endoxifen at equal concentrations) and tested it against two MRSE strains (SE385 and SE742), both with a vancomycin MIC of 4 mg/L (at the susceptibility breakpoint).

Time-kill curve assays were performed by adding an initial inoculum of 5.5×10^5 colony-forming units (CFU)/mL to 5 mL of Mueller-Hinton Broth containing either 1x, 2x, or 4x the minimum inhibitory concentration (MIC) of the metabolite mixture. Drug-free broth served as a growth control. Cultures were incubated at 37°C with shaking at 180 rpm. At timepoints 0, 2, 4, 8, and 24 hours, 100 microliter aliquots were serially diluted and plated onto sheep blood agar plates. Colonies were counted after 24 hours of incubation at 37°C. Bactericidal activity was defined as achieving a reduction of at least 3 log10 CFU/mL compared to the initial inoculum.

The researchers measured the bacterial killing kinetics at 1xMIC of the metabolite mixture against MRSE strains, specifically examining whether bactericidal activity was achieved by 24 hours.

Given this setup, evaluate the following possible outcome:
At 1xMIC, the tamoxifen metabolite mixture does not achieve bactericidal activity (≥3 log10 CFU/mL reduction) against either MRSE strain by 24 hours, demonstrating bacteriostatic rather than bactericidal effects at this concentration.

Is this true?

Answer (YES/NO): YES